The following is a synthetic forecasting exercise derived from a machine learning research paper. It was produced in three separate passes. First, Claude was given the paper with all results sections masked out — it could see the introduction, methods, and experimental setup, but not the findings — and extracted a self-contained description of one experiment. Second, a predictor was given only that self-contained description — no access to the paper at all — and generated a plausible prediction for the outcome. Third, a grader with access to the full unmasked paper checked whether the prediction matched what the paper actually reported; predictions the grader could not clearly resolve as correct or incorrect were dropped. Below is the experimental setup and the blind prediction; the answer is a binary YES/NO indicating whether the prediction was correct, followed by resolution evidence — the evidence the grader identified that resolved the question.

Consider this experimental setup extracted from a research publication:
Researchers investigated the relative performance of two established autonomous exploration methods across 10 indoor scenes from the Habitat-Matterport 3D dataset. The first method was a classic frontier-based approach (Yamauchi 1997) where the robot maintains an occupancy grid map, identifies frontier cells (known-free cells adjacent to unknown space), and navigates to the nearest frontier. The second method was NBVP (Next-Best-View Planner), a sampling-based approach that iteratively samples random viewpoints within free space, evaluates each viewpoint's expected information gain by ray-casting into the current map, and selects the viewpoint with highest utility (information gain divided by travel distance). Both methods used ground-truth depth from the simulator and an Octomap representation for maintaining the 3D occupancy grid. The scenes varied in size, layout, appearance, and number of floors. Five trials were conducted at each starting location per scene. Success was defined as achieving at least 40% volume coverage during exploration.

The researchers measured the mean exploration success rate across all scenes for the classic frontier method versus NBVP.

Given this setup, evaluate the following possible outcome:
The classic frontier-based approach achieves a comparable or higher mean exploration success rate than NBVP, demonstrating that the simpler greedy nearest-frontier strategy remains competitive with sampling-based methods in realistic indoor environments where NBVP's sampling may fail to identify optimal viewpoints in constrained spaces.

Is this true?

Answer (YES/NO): NO